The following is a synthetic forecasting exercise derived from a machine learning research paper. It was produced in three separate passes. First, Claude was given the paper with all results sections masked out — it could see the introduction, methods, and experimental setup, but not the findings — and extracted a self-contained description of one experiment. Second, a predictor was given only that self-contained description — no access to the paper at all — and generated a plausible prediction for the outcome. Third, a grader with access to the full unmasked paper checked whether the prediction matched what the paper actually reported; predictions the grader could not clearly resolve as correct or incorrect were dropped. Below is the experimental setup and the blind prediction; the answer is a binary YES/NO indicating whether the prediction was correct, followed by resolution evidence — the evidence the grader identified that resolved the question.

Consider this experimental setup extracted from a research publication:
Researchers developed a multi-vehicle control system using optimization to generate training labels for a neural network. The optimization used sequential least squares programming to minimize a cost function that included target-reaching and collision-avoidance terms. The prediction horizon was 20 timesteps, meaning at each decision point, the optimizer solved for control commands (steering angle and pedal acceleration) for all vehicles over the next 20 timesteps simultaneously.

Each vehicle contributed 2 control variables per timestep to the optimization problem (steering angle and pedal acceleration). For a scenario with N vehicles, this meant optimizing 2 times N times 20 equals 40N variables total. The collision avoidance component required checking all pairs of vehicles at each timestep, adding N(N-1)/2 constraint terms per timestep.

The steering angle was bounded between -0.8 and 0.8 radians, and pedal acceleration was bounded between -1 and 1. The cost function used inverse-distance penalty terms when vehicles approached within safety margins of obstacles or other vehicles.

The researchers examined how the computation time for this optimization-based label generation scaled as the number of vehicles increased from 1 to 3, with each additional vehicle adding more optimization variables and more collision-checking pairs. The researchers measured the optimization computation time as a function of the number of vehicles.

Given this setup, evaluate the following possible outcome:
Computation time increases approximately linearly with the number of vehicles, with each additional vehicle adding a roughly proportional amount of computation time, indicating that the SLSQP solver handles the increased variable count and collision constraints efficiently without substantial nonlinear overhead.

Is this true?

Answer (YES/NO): NO